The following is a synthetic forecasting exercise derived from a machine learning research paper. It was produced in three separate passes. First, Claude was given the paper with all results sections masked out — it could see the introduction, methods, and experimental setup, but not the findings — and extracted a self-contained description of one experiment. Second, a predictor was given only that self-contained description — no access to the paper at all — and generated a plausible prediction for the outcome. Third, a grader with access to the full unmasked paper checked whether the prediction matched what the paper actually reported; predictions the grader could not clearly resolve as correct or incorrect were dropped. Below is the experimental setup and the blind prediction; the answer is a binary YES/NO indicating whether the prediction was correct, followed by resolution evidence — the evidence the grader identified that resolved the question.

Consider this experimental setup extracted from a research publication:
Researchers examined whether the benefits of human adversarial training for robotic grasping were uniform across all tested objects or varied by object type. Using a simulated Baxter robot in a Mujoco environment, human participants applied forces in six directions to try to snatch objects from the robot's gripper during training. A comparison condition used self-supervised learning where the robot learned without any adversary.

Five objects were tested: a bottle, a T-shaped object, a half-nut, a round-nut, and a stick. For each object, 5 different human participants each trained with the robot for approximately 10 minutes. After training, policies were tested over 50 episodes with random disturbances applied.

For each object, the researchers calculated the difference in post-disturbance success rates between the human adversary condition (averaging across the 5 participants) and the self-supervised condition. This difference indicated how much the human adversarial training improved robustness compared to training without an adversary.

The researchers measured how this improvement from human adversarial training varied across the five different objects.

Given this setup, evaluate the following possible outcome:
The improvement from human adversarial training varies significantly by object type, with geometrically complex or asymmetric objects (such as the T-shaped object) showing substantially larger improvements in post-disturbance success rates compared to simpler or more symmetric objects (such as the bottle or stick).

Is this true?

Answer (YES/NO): NO